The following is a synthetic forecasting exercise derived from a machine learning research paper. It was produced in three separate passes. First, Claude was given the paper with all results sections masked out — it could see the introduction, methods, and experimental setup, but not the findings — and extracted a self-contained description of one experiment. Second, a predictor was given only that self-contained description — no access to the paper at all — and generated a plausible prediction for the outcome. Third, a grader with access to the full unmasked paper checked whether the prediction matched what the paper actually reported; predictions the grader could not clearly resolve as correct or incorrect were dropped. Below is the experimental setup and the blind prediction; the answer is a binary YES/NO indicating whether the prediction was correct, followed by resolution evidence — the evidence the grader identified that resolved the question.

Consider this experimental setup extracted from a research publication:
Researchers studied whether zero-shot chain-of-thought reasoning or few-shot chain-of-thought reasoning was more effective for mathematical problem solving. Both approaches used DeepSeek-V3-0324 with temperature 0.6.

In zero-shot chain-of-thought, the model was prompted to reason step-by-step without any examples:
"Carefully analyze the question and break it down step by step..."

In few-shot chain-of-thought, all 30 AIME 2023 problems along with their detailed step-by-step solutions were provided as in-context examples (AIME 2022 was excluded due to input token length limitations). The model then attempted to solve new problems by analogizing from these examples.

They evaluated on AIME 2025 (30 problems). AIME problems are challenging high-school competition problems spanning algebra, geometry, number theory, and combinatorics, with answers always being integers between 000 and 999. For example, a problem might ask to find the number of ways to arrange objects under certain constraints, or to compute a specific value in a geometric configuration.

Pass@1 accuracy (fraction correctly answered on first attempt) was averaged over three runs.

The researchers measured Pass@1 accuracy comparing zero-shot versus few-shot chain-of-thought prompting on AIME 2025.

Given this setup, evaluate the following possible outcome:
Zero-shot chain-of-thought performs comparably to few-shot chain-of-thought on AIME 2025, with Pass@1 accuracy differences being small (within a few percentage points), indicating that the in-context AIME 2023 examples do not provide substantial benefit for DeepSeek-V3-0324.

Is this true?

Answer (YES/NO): NO